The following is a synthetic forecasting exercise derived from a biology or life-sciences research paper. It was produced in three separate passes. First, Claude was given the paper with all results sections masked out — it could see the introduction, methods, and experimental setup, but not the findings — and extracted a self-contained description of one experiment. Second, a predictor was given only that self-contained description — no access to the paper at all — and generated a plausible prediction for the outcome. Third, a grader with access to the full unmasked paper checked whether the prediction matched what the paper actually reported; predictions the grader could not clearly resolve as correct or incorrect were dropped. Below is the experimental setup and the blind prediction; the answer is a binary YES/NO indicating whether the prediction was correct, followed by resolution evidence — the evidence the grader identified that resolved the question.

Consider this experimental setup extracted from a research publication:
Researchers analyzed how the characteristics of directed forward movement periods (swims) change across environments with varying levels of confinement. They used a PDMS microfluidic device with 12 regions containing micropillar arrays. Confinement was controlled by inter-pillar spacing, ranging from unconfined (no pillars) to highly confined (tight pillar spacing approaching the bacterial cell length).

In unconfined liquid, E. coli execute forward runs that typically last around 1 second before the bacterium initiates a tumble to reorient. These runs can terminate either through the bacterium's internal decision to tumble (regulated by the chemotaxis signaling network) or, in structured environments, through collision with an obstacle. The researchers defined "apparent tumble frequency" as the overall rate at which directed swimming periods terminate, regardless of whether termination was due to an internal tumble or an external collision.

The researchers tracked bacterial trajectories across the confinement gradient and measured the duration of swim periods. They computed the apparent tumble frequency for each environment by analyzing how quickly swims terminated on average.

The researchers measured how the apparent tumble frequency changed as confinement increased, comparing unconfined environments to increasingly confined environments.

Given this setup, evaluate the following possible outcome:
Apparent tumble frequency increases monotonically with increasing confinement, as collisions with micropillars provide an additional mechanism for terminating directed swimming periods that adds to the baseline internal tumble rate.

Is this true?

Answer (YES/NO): YES